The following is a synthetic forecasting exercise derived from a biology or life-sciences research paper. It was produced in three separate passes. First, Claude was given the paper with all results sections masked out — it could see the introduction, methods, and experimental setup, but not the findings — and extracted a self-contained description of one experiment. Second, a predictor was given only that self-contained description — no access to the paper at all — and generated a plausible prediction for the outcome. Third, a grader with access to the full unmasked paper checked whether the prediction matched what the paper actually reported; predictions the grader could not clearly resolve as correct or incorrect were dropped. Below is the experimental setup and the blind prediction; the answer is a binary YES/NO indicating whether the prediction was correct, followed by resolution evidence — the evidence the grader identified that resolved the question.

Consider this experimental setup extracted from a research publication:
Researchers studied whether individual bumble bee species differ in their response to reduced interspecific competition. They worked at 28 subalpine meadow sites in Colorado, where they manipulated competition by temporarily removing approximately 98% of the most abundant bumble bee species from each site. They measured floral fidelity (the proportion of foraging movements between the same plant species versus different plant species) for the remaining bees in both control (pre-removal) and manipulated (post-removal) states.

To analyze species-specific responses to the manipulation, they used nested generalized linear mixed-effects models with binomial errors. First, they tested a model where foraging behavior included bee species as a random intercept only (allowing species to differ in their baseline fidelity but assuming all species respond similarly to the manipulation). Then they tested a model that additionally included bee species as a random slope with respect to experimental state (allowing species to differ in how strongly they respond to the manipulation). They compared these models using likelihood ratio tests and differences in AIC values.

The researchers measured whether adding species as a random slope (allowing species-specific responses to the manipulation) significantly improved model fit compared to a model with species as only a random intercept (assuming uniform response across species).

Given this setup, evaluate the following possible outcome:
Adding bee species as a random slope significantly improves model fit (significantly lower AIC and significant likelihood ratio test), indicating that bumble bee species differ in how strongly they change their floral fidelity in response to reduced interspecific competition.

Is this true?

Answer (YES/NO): NO